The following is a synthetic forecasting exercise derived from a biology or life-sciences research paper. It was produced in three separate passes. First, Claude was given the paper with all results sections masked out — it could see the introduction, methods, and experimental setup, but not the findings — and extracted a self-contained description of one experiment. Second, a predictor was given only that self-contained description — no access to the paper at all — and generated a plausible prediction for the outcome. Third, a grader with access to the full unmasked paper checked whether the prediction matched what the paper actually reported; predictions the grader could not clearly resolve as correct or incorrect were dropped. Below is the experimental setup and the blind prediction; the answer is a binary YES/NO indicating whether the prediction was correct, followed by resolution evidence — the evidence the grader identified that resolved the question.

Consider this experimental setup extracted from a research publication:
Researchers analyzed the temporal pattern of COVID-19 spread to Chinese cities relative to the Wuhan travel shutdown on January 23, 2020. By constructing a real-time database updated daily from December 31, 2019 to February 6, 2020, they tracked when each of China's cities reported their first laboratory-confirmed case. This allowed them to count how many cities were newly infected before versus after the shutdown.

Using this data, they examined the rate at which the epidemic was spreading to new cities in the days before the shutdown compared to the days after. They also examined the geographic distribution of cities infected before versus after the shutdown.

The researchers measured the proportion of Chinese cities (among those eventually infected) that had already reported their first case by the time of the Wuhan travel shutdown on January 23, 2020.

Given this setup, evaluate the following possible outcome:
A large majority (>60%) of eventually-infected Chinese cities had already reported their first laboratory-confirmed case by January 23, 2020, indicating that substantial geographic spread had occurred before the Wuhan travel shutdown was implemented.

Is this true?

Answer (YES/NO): NO